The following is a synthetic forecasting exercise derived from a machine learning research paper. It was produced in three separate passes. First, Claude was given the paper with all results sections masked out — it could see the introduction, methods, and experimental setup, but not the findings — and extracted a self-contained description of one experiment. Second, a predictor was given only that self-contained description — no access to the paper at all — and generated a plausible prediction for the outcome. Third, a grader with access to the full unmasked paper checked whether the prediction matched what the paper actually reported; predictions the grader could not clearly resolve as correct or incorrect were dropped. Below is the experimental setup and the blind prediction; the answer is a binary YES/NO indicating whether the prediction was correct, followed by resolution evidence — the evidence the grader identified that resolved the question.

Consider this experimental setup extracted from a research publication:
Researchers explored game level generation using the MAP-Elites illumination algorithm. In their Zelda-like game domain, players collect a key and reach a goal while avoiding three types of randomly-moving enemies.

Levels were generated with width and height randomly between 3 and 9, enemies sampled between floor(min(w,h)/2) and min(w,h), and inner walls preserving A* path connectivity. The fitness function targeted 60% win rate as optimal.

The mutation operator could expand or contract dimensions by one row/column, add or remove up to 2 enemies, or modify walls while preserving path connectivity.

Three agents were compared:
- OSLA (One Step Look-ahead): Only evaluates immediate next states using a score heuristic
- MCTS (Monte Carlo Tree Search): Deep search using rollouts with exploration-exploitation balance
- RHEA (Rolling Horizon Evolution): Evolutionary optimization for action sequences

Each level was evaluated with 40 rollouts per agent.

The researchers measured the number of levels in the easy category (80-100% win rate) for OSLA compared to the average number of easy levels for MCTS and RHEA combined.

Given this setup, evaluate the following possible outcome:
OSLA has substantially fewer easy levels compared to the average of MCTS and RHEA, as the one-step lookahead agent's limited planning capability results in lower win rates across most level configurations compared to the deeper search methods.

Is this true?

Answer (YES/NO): YES